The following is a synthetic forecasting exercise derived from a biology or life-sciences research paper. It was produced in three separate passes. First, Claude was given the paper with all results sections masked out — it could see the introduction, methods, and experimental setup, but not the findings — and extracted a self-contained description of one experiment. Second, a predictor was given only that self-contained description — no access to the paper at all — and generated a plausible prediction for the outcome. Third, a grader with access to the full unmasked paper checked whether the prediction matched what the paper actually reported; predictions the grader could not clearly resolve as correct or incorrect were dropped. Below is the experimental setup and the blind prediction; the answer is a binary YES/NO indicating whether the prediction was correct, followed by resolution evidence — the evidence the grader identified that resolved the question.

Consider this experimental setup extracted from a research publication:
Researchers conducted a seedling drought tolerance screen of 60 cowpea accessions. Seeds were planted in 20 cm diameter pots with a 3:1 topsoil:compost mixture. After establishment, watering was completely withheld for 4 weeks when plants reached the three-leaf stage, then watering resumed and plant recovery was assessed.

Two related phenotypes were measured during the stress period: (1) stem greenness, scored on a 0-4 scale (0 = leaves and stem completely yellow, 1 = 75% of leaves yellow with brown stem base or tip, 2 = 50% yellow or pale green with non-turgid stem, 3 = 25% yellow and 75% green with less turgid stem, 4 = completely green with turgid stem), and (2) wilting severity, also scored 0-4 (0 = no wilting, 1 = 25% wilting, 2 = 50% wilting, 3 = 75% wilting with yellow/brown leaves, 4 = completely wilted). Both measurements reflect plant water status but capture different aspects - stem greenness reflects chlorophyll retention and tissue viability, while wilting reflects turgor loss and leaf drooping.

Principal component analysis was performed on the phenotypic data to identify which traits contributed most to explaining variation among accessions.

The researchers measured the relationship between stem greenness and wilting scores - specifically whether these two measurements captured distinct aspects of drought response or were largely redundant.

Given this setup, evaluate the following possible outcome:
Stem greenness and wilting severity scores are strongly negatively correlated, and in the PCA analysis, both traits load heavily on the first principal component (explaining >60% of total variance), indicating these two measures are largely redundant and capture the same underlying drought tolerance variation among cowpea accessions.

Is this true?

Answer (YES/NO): NO